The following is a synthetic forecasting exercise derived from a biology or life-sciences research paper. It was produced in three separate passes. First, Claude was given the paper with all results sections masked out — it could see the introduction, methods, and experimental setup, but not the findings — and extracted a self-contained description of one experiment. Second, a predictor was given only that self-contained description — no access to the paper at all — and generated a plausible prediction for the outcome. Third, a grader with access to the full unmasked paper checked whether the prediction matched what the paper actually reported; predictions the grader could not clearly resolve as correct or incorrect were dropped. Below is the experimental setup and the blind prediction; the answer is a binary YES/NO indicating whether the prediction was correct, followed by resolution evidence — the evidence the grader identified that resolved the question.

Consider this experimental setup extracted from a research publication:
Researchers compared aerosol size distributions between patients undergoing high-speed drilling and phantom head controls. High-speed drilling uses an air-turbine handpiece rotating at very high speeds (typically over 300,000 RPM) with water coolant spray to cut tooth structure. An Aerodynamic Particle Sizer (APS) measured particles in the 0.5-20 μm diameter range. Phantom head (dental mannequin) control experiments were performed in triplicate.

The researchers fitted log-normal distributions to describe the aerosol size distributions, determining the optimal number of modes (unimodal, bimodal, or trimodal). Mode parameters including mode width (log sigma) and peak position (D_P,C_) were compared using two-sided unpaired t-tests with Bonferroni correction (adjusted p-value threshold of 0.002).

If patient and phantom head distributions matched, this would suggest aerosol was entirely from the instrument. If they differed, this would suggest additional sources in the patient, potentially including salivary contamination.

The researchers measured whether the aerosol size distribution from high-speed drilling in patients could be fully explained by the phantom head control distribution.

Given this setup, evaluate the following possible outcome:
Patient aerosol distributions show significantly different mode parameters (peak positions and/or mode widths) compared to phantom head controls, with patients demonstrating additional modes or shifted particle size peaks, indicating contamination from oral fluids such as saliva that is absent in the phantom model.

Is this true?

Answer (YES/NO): NO